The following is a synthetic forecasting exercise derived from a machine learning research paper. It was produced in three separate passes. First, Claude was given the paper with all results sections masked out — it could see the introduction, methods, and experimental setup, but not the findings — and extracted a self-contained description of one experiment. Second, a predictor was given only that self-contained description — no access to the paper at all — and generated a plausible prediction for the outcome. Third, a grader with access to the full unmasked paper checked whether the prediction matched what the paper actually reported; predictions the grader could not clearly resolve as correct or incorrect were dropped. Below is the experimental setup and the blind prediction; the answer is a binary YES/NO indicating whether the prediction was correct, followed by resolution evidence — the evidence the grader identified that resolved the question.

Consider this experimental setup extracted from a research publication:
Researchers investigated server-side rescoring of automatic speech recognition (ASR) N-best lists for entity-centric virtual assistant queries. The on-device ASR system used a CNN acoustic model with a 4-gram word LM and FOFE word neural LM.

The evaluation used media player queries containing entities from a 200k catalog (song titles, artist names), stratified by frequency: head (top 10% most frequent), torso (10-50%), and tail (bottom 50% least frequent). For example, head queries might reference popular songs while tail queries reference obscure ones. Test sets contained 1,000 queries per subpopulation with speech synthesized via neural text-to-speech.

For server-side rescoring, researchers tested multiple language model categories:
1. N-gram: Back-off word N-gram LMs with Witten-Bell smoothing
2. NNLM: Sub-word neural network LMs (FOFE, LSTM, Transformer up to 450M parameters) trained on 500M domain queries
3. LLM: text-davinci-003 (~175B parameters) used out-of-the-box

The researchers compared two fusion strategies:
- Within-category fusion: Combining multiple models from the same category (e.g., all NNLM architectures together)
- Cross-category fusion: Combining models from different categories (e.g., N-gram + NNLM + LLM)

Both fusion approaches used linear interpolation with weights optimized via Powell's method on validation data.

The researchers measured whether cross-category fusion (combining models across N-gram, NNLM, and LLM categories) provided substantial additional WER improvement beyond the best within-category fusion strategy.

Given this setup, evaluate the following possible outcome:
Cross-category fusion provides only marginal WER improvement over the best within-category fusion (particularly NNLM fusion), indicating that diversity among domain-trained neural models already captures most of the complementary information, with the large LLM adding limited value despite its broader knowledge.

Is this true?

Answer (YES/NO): NO